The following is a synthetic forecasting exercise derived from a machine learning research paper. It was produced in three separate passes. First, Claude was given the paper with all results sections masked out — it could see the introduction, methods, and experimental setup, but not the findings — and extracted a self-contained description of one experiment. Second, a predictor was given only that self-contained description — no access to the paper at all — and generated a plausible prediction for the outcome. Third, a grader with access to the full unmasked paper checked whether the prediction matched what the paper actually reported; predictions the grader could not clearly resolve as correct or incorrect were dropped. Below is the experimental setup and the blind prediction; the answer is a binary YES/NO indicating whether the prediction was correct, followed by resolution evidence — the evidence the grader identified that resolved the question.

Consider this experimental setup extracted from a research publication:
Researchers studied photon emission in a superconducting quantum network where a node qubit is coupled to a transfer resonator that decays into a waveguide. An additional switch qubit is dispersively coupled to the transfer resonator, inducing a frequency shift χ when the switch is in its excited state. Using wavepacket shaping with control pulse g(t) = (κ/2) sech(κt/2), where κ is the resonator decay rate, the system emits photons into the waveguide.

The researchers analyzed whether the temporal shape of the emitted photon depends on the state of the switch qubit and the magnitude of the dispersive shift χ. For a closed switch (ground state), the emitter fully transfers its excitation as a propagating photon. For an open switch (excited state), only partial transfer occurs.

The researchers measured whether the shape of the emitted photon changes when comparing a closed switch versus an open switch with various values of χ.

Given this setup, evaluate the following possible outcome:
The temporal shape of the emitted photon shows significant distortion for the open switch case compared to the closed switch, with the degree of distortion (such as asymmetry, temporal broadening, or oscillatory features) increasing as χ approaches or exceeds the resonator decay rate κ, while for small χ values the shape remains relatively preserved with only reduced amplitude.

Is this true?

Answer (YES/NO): NO